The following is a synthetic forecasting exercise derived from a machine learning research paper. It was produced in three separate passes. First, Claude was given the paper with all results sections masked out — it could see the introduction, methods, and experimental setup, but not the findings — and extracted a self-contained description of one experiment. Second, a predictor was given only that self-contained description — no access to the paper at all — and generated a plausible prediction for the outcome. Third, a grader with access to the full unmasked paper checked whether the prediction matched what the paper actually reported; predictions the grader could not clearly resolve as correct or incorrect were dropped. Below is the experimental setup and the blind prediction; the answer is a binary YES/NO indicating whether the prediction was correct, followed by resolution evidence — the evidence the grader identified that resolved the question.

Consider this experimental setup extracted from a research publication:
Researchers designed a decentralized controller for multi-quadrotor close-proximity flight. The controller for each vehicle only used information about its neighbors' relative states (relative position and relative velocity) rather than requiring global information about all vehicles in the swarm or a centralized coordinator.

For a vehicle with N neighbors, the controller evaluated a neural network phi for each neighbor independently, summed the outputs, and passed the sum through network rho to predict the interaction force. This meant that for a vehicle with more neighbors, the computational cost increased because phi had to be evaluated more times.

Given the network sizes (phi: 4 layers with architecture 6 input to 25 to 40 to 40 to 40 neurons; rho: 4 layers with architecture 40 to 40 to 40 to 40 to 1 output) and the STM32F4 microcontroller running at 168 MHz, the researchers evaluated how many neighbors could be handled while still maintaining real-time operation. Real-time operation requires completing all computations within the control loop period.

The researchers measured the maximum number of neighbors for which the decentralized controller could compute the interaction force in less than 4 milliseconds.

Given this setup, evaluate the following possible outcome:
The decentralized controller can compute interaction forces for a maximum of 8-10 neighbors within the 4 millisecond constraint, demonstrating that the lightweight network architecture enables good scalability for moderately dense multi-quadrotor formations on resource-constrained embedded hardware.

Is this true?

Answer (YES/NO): NO